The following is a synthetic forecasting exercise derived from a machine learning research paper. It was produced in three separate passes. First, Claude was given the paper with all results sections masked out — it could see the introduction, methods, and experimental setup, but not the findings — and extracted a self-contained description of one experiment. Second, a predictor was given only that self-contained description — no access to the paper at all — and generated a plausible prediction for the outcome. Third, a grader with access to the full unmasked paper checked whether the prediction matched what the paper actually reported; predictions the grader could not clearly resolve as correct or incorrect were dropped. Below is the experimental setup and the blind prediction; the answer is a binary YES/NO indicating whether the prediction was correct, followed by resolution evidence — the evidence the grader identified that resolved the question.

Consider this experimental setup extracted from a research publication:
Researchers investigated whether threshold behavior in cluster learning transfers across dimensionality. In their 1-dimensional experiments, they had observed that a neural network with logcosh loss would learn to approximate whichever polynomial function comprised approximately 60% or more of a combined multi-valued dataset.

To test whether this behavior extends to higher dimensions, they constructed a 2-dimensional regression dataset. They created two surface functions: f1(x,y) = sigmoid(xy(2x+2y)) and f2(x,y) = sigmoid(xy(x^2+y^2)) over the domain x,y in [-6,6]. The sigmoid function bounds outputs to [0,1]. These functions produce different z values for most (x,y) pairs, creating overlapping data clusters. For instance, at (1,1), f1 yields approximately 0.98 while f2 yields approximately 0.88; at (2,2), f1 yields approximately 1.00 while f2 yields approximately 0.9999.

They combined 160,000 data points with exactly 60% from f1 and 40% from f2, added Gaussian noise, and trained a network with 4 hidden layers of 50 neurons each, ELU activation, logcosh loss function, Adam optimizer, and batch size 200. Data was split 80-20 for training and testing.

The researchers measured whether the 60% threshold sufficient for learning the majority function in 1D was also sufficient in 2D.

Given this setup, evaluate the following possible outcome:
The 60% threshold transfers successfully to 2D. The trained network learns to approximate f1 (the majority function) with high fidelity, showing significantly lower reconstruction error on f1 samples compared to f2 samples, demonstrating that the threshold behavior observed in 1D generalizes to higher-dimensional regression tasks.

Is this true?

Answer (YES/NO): YES